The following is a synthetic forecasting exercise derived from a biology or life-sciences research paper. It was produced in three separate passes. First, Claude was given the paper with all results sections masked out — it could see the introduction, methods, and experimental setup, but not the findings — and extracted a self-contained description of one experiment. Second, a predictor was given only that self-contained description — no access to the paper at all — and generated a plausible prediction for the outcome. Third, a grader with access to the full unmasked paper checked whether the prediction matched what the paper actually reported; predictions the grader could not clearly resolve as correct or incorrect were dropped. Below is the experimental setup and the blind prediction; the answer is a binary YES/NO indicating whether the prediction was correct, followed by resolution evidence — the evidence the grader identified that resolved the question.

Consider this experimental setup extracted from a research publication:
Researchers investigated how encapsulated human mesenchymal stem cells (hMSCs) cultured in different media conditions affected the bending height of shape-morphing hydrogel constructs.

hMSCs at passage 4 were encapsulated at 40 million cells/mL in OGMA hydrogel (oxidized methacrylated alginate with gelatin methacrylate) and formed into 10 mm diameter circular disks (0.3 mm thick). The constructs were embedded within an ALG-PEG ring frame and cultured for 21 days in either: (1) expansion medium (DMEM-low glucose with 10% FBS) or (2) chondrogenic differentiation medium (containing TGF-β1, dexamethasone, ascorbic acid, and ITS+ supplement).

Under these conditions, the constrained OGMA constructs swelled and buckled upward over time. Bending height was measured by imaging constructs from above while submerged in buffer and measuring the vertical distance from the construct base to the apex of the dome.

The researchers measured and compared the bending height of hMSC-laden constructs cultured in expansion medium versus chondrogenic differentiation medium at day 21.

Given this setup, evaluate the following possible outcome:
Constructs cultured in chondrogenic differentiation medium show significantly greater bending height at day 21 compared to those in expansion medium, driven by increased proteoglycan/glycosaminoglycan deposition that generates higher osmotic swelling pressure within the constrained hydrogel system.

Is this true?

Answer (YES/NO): NO